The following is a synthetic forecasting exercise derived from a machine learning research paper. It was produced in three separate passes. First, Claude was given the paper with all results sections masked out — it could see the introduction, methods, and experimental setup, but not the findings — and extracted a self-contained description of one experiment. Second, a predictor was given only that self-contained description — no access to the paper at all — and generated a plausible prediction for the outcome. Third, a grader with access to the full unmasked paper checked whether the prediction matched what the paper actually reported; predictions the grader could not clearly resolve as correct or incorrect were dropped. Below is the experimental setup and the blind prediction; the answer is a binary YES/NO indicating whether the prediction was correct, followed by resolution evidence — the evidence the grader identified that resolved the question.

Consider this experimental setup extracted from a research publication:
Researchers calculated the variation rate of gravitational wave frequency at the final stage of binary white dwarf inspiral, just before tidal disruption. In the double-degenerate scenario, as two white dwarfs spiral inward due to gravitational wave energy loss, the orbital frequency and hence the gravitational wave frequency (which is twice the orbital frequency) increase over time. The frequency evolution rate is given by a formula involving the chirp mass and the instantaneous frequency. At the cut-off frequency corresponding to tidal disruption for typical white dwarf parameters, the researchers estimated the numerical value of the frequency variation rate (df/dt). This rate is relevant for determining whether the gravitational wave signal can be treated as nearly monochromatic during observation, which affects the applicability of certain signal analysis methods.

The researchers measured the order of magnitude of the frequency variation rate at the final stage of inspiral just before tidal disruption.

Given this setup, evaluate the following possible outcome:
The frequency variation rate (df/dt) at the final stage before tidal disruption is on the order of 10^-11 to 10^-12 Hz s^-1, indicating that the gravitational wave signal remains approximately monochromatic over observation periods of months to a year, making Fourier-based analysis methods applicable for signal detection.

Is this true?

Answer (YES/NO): NO